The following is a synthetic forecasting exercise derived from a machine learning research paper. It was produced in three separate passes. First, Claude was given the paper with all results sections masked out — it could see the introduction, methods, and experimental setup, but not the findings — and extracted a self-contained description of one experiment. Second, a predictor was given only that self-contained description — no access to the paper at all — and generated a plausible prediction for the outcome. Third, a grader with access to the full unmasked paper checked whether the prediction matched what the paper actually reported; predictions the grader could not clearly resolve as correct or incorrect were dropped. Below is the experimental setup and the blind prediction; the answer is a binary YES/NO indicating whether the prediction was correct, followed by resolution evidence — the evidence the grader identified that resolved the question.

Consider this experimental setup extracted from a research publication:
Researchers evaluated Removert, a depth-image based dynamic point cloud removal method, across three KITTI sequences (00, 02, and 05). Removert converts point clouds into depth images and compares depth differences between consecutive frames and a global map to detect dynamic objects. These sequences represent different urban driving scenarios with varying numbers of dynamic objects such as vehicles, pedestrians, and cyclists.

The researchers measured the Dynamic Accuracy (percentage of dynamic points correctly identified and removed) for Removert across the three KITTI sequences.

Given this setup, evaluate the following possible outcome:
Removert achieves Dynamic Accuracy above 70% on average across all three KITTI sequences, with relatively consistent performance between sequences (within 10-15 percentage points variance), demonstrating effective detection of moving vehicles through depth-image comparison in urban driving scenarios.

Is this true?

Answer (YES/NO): NO